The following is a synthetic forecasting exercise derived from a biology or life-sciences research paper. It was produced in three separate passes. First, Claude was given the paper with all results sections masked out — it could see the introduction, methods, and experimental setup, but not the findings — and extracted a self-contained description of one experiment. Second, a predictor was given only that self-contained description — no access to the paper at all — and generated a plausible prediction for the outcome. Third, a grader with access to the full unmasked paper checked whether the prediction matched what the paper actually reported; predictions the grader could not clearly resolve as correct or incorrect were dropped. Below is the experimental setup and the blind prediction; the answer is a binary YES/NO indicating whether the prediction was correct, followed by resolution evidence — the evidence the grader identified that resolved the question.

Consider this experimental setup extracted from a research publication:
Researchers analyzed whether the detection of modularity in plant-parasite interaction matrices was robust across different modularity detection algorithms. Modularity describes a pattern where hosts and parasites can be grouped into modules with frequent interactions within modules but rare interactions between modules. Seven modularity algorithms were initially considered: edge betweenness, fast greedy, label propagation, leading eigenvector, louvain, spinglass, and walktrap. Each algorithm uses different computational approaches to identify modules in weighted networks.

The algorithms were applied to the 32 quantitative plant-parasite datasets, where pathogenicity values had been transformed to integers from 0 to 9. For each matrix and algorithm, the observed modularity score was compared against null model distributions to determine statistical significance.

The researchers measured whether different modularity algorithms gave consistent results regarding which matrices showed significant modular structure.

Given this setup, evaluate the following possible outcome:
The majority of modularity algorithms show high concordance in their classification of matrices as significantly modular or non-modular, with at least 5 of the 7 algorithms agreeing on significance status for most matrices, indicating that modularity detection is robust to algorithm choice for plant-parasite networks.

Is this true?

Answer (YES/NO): NO